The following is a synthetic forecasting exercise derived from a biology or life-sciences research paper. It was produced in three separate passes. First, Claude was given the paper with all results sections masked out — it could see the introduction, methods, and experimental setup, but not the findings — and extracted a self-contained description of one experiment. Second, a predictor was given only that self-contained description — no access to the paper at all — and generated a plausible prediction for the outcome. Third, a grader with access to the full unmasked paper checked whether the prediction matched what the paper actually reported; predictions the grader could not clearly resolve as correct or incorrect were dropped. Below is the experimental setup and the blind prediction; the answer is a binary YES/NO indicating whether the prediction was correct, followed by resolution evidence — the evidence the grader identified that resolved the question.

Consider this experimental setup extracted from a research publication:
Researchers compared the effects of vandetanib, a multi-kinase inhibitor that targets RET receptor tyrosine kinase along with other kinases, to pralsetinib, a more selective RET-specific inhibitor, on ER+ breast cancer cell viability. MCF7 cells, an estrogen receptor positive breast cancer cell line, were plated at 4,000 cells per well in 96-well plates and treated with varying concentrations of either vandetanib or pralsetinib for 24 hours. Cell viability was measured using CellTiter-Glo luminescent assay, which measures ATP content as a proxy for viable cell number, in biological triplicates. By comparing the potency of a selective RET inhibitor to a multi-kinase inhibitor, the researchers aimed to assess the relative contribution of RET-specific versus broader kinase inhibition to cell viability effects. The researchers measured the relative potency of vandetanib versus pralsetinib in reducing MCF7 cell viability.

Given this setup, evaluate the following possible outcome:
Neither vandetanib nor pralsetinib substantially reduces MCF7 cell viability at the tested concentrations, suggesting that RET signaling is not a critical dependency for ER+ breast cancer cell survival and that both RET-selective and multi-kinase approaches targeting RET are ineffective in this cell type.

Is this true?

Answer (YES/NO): NO